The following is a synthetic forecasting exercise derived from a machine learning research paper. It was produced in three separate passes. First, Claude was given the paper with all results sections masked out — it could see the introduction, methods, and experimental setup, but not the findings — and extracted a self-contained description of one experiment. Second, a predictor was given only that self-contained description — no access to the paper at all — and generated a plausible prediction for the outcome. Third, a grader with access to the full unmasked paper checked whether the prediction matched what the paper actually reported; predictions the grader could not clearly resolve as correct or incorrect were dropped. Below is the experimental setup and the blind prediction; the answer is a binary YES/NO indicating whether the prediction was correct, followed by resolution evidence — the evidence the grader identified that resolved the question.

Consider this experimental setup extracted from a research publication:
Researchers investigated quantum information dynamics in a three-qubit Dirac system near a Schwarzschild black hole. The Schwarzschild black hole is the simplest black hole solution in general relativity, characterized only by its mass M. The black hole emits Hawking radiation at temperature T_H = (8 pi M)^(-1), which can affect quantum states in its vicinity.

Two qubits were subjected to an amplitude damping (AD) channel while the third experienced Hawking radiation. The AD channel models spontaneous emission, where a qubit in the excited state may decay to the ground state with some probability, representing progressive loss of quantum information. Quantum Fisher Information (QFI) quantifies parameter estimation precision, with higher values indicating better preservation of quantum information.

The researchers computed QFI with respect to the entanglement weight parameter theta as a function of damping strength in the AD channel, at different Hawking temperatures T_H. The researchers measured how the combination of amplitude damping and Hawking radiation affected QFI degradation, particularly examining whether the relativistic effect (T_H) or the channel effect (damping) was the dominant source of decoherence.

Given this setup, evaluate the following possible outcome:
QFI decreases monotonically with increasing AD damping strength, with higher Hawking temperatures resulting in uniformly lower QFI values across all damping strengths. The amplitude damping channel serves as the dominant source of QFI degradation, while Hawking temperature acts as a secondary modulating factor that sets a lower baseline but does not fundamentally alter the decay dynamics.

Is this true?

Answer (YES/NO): NO